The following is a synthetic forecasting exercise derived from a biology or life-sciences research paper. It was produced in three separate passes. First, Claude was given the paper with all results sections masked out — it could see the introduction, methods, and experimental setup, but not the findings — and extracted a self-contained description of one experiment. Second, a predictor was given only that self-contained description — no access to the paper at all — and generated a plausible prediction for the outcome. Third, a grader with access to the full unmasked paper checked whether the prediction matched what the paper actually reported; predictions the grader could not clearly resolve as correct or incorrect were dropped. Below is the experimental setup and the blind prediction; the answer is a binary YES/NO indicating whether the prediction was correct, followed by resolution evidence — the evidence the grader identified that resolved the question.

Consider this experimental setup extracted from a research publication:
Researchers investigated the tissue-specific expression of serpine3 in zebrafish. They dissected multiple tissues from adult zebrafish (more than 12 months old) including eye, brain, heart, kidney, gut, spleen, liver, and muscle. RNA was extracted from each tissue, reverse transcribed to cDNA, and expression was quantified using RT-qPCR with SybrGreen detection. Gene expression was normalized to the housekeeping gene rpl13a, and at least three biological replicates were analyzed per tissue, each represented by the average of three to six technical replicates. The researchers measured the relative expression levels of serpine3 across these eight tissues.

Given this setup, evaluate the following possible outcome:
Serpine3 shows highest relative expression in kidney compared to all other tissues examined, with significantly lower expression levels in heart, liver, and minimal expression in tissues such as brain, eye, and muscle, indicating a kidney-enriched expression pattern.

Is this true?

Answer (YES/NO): NO